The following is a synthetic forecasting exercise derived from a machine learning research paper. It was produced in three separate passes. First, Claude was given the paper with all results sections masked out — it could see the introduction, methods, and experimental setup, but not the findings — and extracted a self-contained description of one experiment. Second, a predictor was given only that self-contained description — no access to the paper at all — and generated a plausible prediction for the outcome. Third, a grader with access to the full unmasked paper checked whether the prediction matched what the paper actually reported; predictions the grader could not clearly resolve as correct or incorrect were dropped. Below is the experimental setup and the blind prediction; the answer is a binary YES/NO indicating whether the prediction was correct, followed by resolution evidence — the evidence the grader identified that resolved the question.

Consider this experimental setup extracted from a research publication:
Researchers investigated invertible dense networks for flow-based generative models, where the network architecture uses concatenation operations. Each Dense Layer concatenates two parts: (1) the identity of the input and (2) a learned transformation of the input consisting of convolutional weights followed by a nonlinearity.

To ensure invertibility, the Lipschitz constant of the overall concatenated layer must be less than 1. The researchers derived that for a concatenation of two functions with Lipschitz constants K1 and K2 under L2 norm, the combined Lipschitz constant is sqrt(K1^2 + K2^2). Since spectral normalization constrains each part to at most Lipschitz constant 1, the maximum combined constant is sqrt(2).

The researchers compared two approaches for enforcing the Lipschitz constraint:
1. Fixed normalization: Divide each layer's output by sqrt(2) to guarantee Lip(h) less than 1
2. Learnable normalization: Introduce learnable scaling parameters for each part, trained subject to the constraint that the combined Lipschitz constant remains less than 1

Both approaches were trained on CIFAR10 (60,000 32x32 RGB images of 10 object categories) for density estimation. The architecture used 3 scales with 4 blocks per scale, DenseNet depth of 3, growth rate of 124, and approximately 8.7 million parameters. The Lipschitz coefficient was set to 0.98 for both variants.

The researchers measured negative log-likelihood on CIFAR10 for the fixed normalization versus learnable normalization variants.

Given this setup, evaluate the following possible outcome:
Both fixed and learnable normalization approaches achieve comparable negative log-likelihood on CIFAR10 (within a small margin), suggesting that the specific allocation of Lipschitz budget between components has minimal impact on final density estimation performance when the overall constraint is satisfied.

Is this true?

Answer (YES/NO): NO